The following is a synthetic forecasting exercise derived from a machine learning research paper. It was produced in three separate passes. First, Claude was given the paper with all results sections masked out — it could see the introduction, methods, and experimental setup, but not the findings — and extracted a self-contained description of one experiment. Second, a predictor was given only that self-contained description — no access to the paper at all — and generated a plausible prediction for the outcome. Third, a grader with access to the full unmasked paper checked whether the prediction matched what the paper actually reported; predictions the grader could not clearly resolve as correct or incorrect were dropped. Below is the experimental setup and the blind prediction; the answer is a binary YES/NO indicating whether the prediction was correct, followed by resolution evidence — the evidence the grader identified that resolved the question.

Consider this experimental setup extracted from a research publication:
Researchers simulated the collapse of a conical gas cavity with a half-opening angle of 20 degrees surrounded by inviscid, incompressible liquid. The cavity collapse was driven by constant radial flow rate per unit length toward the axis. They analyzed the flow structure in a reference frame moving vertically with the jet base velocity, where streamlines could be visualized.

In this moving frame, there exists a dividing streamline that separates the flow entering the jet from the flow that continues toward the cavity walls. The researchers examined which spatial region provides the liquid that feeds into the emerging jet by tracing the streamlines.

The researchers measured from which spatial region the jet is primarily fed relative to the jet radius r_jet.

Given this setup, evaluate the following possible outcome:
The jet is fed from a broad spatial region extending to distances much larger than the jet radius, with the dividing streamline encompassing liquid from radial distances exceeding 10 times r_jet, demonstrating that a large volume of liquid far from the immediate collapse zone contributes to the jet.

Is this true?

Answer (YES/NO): NO